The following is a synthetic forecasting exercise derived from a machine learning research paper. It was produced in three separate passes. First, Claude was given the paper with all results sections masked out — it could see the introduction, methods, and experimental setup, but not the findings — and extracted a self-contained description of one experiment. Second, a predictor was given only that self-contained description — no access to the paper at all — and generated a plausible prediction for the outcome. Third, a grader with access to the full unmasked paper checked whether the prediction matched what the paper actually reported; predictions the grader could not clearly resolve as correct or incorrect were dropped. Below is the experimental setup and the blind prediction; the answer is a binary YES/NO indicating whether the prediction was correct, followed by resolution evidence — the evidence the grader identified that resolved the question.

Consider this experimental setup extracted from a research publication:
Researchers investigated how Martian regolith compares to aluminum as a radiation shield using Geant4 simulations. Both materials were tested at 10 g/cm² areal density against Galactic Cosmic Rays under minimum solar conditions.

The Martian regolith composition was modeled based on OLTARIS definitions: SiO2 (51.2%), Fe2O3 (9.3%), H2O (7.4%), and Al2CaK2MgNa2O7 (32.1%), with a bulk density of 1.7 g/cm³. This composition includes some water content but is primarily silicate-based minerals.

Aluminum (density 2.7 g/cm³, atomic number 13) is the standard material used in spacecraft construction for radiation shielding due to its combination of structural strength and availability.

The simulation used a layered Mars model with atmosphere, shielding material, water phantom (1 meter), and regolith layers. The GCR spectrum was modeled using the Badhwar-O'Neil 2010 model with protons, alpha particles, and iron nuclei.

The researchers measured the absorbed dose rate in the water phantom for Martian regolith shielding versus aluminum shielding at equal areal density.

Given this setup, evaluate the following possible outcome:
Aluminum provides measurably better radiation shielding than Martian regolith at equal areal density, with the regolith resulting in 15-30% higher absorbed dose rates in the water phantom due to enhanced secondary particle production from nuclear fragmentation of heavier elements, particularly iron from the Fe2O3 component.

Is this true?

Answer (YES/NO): NO